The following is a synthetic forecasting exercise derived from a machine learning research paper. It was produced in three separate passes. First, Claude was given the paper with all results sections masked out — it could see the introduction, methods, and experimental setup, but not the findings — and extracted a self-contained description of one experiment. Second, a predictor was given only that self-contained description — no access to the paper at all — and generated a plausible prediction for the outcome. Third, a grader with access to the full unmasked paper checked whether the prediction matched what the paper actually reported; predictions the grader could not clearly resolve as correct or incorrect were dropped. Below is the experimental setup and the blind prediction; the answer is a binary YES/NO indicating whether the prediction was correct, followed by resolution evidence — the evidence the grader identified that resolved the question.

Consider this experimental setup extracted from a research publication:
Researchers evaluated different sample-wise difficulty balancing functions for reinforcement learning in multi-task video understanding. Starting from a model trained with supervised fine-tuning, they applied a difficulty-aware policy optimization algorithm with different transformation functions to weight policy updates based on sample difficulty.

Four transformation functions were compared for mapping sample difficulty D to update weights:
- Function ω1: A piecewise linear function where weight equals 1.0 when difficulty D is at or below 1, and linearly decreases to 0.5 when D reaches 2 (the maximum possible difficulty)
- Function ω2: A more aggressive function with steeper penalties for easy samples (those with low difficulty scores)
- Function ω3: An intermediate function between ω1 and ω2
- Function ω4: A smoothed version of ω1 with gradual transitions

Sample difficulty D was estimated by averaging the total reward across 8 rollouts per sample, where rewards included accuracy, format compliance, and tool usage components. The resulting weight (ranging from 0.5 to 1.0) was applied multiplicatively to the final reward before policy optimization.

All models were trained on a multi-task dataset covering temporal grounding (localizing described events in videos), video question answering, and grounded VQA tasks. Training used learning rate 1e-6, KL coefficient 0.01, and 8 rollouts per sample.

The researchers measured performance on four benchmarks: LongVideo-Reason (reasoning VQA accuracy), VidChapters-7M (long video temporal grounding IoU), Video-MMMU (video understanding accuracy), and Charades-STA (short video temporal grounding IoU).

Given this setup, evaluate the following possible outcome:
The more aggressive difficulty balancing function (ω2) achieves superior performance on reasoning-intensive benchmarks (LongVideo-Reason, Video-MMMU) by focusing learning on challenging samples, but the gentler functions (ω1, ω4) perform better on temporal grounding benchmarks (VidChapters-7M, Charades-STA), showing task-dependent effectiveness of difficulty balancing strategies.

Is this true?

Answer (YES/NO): NO